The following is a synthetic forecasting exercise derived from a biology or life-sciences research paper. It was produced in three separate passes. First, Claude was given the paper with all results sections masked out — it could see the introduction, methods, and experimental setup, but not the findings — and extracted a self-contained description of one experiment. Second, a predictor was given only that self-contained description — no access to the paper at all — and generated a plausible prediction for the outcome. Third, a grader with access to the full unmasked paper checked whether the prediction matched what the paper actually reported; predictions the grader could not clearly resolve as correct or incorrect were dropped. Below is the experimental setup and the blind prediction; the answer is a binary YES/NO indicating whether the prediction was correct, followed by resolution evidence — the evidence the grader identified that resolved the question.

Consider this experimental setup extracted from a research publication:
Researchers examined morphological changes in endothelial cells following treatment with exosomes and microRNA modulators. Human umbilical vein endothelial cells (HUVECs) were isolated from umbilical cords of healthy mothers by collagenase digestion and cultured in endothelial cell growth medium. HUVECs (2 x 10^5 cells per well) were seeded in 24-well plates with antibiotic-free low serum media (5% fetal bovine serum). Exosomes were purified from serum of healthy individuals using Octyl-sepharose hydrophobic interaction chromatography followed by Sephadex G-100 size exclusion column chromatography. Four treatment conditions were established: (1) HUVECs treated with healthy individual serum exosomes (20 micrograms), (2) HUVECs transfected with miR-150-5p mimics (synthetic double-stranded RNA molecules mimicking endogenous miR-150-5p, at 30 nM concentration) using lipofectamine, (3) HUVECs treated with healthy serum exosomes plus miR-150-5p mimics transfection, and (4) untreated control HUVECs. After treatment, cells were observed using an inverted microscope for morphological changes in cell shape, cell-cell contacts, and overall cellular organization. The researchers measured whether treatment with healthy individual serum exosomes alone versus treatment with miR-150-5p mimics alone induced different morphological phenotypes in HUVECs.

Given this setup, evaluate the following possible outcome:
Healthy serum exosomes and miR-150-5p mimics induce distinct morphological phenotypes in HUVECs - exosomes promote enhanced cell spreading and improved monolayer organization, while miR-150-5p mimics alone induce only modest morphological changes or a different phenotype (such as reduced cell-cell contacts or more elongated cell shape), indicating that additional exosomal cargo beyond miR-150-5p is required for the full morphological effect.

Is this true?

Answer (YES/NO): NO